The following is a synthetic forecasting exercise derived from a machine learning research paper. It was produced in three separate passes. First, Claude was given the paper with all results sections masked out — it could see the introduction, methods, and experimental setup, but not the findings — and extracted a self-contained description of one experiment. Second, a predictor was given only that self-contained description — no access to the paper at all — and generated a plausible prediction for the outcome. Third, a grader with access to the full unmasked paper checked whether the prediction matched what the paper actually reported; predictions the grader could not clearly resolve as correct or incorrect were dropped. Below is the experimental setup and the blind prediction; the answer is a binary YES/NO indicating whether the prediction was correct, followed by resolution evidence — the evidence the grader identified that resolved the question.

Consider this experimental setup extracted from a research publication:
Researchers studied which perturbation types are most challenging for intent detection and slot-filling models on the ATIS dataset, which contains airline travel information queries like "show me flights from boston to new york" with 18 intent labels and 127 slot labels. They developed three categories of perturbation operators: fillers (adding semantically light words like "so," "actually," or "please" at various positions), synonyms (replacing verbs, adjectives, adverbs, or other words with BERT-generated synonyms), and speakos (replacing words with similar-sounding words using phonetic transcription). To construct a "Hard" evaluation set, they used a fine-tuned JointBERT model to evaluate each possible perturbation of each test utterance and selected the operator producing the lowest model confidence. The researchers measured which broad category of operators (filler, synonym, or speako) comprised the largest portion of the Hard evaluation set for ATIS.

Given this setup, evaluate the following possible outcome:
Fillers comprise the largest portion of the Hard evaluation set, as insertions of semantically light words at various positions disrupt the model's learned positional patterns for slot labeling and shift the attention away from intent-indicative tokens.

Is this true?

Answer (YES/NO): NO